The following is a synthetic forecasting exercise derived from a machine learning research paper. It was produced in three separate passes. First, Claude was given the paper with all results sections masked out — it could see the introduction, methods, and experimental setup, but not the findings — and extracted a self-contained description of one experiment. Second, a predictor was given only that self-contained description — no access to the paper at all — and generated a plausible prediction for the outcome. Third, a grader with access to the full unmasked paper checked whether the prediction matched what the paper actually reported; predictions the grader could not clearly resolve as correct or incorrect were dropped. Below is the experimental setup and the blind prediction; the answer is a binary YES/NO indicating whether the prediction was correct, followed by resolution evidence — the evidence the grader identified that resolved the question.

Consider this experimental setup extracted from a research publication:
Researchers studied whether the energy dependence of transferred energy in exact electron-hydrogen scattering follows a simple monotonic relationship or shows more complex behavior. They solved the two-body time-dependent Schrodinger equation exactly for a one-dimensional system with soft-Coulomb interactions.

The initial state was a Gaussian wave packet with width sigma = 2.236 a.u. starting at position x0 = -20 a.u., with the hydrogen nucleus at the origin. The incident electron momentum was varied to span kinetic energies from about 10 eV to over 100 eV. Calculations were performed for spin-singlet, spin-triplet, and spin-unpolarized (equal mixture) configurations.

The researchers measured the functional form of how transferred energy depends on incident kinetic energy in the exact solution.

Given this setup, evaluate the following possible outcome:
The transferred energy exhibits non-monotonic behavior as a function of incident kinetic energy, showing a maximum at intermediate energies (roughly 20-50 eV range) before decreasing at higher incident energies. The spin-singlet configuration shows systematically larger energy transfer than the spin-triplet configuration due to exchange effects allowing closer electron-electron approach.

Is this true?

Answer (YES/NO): YES